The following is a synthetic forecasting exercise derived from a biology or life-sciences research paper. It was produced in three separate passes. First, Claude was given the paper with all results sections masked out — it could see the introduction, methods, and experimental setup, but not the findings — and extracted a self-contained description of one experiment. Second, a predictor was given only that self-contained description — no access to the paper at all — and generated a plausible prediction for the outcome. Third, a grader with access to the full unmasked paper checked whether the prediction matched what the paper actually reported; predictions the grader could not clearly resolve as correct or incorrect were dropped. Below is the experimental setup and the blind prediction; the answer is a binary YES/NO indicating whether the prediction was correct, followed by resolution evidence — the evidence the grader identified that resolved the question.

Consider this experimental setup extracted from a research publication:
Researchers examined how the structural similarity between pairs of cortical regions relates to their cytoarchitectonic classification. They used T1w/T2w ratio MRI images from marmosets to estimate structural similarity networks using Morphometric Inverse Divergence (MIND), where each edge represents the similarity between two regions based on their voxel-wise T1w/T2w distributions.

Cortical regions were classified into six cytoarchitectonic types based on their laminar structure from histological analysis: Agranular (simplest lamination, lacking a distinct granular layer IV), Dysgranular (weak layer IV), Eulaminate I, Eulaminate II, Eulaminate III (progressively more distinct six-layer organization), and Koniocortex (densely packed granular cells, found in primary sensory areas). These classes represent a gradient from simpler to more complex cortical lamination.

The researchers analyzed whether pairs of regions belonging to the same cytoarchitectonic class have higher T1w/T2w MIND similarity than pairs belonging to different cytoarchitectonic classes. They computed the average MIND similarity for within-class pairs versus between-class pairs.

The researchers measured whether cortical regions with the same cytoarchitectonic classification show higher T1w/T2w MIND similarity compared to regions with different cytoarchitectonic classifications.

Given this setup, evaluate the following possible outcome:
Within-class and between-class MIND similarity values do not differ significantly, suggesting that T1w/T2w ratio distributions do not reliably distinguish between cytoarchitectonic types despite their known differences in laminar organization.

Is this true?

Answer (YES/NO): NO